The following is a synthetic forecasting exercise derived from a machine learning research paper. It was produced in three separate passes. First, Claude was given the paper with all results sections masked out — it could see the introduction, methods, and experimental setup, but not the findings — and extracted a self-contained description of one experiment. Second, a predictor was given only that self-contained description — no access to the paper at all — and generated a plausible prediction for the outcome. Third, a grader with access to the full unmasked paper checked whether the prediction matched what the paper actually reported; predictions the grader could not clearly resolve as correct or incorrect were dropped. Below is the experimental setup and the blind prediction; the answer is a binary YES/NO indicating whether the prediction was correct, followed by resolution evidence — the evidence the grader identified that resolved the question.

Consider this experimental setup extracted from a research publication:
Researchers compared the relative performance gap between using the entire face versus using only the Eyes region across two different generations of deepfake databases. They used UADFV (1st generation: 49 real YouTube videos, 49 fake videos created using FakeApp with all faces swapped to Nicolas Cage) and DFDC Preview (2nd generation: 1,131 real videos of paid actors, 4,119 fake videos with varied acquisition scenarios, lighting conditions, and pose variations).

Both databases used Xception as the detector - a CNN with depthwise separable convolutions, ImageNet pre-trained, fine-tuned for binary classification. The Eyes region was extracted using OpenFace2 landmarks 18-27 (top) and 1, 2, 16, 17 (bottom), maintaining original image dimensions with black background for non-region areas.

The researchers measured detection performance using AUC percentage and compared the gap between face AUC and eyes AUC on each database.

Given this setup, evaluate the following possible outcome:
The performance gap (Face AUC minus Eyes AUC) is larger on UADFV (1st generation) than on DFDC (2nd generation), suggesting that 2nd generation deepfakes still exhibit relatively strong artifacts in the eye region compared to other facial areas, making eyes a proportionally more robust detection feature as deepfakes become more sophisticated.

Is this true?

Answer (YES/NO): NO